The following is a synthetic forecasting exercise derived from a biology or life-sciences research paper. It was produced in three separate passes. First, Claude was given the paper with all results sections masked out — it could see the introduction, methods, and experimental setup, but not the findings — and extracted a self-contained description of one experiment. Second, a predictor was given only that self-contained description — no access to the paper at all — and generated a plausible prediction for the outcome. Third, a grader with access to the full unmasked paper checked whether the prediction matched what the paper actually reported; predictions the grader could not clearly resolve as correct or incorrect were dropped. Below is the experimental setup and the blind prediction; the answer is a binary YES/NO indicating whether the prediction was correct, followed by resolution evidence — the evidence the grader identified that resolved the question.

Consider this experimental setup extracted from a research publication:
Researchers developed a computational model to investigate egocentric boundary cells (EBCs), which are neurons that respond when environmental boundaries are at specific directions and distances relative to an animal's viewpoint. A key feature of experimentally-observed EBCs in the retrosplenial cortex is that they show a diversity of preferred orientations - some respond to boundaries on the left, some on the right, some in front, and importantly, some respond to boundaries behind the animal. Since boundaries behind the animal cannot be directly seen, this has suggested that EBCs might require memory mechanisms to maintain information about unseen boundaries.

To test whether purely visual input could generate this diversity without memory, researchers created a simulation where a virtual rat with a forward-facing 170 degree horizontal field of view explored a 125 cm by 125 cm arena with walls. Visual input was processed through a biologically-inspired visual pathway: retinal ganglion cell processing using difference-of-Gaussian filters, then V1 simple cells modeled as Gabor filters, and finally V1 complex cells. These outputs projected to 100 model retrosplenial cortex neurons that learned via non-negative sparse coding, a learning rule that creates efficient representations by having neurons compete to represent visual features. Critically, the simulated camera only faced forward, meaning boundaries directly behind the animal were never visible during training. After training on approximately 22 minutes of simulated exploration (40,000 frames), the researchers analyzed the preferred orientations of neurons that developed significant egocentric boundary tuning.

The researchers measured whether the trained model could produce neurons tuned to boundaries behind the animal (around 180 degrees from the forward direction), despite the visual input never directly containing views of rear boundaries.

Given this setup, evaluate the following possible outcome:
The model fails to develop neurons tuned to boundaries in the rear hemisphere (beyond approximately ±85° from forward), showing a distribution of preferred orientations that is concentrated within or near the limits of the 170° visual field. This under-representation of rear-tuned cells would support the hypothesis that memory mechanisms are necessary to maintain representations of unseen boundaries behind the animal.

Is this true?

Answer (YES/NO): NO